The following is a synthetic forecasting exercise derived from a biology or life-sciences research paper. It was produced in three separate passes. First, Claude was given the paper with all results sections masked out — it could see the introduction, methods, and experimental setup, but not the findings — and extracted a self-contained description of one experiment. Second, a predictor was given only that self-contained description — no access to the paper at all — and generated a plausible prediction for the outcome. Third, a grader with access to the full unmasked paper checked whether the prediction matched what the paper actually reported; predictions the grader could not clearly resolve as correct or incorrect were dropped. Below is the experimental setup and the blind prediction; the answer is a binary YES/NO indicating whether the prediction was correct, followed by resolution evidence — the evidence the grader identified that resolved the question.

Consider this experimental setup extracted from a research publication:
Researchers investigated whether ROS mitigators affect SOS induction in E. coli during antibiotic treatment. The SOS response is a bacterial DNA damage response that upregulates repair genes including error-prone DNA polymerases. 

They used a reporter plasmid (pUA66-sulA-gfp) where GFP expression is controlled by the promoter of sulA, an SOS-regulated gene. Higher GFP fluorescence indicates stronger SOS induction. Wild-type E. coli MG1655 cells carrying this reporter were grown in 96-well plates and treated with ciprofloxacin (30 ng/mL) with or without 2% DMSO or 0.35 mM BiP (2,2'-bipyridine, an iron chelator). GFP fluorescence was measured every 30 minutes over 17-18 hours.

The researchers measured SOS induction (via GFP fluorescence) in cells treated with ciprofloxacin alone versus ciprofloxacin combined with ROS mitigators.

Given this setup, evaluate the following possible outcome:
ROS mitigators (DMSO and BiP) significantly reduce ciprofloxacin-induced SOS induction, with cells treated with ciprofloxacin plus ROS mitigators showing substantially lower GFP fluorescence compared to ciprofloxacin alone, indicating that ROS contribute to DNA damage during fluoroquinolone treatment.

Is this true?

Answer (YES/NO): YES